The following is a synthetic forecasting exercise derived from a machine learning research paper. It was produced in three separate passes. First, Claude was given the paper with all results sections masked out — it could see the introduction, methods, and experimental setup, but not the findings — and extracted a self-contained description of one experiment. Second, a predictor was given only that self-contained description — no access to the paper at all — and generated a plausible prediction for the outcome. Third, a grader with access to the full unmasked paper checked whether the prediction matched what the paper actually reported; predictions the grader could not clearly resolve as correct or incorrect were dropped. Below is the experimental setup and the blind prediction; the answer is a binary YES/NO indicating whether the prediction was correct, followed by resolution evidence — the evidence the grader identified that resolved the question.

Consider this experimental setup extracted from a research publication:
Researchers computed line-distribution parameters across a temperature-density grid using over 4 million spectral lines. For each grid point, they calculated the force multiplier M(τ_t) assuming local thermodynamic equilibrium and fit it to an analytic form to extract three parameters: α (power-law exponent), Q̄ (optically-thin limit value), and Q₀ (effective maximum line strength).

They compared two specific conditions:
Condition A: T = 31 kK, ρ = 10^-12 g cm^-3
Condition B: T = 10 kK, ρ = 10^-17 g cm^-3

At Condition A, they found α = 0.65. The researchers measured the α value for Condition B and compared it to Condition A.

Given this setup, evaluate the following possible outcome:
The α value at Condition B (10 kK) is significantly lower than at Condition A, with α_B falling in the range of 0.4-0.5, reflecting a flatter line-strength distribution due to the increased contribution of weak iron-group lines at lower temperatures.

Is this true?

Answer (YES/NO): YES